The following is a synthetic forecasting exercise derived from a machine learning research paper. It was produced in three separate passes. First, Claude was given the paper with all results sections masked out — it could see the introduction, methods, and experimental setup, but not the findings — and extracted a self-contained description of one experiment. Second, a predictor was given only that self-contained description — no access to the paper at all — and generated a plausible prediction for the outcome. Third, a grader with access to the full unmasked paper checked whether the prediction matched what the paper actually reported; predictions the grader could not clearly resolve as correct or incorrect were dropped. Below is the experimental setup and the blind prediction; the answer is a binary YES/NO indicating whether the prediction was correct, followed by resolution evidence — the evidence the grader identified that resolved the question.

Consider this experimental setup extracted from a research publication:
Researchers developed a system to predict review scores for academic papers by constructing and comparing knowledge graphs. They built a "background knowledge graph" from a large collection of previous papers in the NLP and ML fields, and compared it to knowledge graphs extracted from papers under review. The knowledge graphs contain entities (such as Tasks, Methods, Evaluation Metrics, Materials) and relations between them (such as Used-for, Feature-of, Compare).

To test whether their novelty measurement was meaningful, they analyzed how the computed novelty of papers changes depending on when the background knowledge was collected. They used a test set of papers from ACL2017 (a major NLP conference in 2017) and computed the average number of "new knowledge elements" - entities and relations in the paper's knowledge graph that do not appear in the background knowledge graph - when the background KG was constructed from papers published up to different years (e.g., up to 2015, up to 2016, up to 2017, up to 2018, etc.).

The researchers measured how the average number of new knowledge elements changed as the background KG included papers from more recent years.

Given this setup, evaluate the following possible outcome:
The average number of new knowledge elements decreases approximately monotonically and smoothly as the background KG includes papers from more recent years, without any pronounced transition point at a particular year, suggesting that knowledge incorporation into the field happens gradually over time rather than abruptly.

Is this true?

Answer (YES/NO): NO